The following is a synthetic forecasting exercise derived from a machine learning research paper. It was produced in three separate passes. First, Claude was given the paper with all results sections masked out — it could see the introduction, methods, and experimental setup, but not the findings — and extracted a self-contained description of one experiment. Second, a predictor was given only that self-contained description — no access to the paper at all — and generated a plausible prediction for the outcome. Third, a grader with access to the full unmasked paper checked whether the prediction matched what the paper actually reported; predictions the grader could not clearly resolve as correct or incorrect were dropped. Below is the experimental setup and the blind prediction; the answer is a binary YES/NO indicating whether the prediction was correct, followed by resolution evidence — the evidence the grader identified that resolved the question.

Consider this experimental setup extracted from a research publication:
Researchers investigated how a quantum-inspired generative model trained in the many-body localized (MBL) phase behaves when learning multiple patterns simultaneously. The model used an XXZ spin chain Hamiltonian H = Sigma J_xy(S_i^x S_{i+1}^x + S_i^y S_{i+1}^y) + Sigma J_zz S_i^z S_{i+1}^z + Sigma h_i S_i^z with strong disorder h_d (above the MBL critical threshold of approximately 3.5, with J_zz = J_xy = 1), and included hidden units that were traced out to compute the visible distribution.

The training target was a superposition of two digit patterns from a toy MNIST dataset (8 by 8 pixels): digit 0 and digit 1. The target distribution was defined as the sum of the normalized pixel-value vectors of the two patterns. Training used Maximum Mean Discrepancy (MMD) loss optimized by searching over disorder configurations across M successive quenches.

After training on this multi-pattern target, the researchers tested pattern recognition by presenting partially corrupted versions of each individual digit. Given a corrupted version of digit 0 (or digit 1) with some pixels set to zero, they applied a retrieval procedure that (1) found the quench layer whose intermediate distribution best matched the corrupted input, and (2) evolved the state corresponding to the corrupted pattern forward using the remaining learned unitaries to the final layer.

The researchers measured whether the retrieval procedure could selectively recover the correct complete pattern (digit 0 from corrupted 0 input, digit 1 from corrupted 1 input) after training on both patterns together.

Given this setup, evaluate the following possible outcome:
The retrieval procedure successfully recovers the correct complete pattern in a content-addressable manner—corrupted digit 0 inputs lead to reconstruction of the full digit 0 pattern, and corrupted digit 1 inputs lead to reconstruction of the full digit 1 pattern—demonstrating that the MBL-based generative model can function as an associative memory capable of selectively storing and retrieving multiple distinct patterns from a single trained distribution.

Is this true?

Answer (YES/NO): YES